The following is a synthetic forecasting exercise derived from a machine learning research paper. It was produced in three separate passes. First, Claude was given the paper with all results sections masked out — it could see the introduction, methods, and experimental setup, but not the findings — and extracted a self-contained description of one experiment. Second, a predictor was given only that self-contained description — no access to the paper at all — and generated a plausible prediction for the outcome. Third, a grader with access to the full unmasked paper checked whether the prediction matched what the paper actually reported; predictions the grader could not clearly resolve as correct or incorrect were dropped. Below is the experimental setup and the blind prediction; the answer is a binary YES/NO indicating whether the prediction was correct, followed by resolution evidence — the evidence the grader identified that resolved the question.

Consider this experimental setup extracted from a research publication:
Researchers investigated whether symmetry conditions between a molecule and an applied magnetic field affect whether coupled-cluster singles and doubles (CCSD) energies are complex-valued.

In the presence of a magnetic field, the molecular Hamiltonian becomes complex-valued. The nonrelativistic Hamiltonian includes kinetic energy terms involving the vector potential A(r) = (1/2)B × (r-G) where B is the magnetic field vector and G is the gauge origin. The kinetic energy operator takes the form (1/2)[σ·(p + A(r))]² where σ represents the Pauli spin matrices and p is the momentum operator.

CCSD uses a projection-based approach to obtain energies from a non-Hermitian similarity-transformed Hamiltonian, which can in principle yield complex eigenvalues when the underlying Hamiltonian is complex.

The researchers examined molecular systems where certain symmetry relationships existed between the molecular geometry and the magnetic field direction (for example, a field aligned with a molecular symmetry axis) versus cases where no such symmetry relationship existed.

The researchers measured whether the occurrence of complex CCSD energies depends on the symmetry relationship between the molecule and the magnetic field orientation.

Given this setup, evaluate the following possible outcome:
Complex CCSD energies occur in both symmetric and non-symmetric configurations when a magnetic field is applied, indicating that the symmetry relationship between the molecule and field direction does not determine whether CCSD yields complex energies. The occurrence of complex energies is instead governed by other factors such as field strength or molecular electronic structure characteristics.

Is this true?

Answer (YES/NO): NO